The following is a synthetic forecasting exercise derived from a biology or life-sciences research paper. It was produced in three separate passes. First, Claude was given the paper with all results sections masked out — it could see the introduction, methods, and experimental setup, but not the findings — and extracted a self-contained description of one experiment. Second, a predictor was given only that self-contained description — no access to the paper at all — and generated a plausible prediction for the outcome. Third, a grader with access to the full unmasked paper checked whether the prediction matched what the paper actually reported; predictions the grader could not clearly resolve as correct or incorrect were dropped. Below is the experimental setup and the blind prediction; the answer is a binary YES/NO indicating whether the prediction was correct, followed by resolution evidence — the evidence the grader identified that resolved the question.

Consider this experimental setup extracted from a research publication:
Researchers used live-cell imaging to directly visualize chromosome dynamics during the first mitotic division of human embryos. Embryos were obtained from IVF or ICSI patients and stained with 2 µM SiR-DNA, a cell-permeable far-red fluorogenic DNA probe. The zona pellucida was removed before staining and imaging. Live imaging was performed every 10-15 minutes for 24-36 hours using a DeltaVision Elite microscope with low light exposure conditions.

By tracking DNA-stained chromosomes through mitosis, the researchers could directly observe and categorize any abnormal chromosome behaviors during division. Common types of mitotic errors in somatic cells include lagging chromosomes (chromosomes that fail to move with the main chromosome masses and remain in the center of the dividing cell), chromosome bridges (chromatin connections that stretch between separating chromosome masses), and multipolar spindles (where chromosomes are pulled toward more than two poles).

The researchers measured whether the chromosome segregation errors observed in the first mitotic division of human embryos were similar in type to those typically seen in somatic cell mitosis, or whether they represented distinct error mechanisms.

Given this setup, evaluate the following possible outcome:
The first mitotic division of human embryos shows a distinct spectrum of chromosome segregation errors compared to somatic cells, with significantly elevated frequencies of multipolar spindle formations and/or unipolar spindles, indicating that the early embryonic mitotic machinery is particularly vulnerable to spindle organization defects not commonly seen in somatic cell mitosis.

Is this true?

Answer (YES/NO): YES